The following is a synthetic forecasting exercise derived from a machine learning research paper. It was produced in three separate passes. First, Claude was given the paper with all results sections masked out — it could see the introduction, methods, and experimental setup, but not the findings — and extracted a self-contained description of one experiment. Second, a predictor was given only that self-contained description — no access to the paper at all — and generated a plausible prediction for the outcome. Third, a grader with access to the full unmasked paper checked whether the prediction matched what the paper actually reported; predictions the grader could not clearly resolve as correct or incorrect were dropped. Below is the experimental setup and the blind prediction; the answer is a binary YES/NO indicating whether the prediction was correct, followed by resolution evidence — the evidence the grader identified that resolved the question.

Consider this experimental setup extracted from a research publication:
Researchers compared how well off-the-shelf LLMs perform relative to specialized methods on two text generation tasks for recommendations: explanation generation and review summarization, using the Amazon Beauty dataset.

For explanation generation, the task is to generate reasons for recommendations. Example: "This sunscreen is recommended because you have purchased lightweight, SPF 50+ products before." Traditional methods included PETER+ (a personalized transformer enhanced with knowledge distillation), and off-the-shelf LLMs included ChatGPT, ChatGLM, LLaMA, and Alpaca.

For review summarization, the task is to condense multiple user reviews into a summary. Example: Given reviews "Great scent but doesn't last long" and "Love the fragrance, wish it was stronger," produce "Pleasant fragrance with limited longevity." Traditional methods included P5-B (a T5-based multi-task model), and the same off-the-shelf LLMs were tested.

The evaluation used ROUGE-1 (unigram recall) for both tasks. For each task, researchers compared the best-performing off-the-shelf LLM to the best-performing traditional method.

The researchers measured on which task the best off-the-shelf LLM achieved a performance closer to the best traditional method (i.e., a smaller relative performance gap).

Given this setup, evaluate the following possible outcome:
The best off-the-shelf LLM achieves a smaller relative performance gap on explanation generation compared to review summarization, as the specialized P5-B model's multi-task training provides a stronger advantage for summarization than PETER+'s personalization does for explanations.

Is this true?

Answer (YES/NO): NO